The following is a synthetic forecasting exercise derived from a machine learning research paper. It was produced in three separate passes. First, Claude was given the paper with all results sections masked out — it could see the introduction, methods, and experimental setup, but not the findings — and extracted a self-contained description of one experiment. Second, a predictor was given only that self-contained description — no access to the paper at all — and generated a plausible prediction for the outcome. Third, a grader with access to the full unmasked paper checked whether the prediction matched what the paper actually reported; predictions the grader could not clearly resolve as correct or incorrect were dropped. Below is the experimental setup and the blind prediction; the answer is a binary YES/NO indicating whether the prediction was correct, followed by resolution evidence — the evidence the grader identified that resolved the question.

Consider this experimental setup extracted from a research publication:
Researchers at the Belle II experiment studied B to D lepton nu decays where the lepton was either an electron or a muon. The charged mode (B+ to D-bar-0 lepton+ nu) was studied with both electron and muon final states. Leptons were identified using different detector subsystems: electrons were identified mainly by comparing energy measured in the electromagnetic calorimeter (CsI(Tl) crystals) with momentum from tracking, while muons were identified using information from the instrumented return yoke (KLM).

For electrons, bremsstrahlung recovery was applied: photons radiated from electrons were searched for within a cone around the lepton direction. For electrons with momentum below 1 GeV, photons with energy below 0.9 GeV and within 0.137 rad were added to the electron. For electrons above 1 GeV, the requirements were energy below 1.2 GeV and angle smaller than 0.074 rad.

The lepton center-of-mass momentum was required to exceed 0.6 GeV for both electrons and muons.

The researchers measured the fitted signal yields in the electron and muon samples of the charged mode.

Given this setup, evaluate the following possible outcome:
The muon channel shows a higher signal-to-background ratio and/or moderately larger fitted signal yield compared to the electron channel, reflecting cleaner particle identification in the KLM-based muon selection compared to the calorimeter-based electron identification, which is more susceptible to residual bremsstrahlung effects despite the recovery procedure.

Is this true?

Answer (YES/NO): NO